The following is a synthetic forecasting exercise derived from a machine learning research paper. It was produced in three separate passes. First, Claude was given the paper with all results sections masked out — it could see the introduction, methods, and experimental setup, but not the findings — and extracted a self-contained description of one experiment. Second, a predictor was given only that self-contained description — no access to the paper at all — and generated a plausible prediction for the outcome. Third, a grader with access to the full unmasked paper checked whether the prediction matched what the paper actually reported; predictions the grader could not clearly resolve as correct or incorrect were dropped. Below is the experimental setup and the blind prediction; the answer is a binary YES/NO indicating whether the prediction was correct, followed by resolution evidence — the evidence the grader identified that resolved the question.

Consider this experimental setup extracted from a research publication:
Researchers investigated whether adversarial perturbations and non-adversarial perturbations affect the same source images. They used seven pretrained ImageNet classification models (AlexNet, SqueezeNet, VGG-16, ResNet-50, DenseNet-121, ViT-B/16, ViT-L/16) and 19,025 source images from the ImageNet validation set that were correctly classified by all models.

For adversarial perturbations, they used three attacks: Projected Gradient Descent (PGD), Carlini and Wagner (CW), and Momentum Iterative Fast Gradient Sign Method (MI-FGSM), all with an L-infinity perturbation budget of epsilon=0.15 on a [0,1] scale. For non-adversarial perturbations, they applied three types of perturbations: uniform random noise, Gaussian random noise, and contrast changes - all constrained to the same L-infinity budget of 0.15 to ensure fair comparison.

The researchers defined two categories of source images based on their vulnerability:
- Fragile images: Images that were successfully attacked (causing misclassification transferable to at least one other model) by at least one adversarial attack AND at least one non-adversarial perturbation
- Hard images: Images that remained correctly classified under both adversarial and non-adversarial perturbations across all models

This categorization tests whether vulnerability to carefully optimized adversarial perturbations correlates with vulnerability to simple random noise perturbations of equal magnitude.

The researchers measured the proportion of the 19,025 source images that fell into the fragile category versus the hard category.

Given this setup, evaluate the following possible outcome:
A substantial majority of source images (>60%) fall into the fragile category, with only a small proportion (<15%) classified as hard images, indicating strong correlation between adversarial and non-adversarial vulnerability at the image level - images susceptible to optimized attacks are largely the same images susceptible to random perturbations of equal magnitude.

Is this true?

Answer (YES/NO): NO